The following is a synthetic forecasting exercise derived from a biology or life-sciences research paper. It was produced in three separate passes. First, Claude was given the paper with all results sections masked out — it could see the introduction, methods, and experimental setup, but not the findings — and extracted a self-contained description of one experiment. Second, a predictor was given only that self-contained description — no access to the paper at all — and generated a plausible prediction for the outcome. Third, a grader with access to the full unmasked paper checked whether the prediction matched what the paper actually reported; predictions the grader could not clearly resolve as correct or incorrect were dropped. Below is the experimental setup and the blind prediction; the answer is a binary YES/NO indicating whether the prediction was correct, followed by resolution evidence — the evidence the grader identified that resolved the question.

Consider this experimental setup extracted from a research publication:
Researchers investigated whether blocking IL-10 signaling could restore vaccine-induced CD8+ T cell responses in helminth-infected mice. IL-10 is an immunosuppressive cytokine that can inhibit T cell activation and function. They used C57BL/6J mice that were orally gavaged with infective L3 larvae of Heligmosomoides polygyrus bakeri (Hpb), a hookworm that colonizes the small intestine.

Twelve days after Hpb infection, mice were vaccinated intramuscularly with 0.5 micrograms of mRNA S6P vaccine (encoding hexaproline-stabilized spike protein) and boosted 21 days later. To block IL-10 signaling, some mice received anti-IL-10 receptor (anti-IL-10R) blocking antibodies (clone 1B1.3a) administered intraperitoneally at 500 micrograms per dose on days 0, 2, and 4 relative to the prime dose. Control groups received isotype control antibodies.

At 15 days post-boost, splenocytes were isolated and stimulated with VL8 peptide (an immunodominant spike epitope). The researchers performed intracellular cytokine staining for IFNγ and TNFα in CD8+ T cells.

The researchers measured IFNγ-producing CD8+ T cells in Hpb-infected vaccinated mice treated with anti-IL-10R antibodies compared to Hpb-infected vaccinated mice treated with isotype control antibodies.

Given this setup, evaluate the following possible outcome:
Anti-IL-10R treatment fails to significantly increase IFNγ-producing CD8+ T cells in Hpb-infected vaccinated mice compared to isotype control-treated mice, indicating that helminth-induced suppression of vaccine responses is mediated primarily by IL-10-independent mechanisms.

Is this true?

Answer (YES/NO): NO